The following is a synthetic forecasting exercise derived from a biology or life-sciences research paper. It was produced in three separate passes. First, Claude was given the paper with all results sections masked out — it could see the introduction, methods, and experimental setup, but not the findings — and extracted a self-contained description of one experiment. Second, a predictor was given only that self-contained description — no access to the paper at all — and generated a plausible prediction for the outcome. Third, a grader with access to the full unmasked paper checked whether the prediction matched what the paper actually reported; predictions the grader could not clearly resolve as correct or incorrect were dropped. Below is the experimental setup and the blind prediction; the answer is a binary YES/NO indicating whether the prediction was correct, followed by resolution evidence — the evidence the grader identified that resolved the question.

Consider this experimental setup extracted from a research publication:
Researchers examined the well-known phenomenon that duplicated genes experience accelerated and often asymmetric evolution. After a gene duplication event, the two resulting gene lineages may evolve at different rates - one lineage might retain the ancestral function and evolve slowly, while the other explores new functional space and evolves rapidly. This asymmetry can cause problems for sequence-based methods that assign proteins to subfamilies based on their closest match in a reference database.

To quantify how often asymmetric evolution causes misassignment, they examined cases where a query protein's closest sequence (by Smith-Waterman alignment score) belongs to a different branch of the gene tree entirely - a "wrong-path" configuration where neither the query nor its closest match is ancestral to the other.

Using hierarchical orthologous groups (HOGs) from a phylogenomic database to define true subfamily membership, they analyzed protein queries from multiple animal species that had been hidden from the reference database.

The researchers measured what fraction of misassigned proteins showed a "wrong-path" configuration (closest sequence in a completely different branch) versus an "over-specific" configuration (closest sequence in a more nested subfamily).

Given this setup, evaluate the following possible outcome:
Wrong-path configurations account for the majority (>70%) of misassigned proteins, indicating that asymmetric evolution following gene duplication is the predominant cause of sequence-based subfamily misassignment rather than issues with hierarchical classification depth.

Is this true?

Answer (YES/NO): NO